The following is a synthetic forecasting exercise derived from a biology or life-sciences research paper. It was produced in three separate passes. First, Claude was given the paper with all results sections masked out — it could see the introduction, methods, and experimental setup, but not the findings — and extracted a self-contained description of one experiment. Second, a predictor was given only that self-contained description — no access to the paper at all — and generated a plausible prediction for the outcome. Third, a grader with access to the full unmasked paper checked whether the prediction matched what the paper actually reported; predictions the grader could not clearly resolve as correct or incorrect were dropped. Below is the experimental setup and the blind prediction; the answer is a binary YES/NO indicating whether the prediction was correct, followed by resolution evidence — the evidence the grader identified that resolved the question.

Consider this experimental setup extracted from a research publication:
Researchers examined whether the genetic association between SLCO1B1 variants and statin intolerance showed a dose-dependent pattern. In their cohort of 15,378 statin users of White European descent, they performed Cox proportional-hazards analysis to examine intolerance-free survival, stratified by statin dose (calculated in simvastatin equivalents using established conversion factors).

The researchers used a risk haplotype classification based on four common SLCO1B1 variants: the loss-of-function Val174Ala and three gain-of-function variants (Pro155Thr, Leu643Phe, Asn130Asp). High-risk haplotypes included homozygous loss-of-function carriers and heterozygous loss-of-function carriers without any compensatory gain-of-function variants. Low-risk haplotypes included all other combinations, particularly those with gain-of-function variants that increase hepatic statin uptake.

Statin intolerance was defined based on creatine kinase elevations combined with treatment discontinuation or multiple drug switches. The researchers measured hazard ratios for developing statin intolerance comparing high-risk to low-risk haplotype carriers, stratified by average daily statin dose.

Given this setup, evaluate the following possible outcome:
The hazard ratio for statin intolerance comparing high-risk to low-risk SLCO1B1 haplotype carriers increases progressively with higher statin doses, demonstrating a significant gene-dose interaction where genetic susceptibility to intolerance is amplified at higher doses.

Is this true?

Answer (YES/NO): NO